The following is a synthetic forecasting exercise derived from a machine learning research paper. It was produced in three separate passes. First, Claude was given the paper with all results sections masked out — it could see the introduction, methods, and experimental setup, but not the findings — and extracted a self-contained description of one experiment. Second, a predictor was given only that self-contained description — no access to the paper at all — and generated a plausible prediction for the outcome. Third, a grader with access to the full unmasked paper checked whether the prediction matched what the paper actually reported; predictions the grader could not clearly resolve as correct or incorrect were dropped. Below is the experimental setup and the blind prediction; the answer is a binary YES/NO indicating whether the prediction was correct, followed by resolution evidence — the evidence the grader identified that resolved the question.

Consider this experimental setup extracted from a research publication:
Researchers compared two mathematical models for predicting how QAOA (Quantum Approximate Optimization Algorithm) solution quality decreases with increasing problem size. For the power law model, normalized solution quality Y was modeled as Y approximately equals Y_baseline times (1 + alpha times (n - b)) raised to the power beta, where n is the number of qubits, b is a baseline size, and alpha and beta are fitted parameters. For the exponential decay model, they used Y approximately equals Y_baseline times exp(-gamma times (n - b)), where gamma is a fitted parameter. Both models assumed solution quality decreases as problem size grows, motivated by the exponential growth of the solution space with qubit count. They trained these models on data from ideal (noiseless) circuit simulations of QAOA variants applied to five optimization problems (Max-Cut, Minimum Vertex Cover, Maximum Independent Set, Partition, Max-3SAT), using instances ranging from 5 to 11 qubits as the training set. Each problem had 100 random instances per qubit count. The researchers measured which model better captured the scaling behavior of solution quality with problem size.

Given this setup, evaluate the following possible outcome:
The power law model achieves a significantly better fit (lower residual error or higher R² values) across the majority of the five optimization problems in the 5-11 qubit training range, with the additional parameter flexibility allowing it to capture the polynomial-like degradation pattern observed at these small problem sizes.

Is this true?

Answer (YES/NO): NO